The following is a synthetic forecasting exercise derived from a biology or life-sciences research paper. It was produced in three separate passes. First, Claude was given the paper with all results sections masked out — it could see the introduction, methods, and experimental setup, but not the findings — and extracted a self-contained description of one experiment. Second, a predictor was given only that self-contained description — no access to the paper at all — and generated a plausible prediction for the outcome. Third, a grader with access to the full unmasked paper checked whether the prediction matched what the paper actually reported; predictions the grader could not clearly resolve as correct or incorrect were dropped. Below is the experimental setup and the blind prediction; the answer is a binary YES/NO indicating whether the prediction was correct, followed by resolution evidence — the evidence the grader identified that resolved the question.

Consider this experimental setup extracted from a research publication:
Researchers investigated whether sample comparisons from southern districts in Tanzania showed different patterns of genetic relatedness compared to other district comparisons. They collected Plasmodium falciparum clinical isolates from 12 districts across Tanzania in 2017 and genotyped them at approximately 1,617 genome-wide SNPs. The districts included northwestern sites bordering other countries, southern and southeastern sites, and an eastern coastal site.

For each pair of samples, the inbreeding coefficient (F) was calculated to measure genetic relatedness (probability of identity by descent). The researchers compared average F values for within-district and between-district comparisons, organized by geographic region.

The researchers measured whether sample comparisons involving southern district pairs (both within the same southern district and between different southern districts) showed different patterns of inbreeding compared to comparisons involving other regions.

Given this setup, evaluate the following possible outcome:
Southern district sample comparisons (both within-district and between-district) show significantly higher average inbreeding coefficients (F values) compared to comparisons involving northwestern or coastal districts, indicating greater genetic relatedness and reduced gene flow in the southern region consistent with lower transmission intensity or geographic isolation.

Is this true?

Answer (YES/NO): NO